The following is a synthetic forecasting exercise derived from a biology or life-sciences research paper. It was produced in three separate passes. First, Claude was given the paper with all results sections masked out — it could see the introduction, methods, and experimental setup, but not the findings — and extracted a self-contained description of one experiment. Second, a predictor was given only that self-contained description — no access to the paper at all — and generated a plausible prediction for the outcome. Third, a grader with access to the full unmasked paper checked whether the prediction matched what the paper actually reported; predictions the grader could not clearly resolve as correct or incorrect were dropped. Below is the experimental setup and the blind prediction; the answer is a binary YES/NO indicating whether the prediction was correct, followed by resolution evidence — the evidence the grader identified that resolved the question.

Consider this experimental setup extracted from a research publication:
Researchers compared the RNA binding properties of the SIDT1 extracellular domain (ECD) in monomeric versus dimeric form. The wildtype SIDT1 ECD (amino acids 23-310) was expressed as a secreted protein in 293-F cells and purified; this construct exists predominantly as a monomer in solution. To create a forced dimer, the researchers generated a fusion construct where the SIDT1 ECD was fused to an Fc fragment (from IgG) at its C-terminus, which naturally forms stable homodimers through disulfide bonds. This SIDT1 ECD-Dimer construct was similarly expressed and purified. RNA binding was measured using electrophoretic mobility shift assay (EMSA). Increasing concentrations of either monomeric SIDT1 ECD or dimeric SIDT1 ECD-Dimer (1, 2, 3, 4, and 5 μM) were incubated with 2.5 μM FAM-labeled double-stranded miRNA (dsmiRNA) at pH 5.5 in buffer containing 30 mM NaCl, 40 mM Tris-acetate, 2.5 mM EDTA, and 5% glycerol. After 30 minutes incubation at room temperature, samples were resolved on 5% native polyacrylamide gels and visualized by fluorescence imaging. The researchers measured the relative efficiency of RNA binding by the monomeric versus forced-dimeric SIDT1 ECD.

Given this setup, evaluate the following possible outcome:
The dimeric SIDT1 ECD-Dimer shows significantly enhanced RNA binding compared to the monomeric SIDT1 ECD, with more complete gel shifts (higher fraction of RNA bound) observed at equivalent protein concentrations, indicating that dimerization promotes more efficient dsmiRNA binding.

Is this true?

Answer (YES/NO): NO